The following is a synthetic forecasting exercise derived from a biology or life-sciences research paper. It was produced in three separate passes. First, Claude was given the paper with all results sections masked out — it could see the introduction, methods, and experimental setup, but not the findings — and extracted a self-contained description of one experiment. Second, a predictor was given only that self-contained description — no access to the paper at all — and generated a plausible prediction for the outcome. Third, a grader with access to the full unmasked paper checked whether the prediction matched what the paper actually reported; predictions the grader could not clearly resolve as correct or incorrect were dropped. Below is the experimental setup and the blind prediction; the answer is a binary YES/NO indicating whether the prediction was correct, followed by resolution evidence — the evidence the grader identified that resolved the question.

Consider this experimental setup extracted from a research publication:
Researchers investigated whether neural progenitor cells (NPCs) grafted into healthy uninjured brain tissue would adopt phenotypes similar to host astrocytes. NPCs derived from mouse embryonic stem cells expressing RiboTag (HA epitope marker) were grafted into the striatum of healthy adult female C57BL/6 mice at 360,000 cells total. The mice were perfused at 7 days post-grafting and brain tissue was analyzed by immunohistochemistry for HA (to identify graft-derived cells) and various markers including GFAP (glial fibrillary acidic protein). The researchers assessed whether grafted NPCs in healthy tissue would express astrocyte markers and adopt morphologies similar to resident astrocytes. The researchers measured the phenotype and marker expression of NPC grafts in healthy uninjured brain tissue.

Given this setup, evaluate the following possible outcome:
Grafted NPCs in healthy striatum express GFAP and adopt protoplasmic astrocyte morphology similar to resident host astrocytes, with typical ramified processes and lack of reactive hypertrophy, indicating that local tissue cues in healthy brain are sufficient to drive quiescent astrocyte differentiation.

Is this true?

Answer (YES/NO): NO